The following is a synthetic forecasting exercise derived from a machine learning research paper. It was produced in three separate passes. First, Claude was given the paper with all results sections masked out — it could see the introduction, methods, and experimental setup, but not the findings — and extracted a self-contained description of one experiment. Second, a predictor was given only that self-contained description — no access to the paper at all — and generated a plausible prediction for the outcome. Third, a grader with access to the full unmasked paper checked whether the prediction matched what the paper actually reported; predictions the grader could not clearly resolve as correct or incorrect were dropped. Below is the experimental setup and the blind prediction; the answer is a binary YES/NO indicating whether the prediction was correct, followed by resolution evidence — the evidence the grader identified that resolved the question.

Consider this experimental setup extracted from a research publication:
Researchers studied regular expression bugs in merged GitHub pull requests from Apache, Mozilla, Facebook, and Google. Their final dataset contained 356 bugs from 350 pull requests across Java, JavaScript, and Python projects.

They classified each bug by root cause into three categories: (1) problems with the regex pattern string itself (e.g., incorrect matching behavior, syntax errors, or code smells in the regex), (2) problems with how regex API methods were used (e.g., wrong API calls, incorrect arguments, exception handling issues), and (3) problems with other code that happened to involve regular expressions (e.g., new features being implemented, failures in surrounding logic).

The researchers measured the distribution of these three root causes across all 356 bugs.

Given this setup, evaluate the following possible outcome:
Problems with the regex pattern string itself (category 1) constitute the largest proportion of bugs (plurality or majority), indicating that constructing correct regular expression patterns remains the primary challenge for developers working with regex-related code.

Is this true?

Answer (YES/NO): YES